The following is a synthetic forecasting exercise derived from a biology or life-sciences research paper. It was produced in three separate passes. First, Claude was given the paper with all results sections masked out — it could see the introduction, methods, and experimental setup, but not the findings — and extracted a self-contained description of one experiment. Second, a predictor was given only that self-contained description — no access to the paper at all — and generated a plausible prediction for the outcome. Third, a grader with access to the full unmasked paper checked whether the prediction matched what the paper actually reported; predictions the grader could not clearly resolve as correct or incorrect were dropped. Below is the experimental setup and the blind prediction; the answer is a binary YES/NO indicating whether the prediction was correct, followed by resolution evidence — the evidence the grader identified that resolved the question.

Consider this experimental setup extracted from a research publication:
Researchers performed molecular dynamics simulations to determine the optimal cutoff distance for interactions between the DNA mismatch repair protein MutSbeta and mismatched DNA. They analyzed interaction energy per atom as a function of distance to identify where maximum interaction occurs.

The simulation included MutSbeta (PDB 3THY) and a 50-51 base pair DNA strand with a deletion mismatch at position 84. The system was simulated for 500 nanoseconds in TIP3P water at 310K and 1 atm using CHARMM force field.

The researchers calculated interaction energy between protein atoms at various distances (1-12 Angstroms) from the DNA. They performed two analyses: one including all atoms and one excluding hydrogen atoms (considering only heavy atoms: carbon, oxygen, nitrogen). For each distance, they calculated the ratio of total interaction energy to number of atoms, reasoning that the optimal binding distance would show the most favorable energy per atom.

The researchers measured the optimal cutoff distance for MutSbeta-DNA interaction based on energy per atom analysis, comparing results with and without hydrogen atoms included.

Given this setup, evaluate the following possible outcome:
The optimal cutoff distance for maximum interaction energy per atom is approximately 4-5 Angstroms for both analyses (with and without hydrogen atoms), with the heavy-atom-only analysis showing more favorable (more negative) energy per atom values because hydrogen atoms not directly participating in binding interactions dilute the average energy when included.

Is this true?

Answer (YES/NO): NO